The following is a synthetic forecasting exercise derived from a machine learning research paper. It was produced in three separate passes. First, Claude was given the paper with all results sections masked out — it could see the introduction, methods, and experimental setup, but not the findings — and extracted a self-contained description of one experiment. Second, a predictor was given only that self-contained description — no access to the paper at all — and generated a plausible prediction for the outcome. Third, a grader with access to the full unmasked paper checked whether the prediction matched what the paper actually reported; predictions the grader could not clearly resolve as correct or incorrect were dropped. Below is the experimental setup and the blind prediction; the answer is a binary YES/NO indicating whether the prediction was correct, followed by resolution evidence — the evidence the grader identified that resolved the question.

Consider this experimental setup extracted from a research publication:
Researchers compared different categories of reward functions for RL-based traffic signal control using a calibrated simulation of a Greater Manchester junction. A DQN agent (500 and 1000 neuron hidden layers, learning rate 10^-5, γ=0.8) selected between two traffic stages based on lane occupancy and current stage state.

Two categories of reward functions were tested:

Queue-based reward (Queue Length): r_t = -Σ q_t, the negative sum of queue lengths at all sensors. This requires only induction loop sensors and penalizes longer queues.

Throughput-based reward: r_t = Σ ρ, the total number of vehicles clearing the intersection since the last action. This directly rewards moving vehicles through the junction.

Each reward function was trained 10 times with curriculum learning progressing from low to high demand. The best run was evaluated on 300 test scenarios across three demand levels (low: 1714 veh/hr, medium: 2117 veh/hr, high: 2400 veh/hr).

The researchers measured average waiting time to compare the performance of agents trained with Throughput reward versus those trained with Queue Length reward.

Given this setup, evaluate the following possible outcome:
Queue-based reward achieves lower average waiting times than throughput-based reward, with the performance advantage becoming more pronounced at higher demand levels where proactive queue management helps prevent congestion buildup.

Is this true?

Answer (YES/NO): NO